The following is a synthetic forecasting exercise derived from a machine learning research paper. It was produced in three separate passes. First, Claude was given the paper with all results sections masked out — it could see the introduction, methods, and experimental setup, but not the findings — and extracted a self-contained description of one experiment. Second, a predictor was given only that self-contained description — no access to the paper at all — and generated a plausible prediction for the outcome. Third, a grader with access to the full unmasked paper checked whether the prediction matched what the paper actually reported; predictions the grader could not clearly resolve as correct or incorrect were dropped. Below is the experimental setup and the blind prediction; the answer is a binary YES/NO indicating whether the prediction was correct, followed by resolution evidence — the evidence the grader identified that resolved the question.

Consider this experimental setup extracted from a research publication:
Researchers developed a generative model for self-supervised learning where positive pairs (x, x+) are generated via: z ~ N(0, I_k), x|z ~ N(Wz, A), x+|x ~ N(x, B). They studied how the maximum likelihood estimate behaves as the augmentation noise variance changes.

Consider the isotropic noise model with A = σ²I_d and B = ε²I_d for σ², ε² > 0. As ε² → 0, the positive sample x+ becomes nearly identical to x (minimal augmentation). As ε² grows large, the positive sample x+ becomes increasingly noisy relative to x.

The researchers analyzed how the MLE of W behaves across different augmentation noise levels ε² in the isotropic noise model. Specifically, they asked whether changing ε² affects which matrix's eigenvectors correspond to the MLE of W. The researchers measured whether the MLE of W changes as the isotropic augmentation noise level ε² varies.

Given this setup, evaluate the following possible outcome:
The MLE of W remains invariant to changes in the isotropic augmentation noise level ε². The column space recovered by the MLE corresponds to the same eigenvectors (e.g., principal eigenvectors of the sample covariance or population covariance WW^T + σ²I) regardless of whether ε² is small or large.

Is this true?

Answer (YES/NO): YES